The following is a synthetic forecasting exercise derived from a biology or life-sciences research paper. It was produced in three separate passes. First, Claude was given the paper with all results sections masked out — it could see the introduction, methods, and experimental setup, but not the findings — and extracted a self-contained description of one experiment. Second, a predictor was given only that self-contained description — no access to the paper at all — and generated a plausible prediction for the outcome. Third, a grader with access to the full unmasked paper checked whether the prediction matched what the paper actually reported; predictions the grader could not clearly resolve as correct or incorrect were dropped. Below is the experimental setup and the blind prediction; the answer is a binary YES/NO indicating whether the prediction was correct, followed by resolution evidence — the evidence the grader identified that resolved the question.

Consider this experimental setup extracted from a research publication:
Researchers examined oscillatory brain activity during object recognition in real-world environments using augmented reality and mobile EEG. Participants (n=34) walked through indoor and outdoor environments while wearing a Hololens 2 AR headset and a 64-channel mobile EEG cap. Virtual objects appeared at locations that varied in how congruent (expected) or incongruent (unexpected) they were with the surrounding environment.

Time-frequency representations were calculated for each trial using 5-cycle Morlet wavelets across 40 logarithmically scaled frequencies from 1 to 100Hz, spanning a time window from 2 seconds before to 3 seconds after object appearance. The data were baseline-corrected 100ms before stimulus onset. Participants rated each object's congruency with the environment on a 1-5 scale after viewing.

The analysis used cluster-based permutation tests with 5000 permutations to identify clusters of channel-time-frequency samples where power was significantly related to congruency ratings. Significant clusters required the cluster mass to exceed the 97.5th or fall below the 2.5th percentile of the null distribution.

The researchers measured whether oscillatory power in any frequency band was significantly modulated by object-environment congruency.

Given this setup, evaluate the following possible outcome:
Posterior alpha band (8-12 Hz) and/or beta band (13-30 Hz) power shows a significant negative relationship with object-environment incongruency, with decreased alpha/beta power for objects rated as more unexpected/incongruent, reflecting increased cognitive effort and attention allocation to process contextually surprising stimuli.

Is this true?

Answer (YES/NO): NO